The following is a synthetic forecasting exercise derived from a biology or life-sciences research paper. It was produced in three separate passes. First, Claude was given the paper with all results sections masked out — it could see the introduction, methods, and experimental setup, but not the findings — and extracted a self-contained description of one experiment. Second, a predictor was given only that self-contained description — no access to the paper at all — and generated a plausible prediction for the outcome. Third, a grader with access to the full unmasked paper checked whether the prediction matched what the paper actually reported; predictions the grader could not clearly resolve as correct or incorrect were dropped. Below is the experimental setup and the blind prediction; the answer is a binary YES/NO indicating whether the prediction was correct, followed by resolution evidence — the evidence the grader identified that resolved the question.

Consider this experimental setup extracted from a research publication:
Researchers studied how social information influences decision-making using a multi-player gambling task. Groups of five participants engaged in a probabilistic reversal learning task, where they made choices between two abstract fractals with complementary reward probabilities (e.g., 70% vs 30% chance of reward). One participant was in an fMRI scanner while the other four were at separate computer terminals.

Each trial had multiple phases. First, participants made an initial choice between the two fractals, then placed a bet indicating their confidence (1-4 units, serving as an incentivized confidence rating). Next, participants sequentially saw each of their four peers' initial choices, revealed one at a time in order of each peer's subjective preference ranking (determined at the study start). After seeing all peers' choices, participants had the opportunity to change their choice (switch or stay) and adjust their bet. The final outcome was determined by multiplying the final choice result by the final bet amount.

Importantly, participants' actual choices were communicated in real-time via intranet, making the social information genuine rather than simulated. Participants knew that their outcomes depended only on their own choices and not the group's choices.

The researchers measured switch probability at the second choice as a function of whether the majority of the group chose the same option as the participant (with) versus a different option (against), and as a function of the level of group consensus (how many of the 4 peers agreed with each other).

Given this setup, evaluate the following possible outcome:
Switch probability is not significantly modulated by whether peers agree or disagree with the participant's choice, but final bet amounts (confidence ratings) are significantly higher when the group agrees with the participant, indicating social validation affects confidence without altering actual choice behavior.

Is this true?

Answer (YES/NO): NO